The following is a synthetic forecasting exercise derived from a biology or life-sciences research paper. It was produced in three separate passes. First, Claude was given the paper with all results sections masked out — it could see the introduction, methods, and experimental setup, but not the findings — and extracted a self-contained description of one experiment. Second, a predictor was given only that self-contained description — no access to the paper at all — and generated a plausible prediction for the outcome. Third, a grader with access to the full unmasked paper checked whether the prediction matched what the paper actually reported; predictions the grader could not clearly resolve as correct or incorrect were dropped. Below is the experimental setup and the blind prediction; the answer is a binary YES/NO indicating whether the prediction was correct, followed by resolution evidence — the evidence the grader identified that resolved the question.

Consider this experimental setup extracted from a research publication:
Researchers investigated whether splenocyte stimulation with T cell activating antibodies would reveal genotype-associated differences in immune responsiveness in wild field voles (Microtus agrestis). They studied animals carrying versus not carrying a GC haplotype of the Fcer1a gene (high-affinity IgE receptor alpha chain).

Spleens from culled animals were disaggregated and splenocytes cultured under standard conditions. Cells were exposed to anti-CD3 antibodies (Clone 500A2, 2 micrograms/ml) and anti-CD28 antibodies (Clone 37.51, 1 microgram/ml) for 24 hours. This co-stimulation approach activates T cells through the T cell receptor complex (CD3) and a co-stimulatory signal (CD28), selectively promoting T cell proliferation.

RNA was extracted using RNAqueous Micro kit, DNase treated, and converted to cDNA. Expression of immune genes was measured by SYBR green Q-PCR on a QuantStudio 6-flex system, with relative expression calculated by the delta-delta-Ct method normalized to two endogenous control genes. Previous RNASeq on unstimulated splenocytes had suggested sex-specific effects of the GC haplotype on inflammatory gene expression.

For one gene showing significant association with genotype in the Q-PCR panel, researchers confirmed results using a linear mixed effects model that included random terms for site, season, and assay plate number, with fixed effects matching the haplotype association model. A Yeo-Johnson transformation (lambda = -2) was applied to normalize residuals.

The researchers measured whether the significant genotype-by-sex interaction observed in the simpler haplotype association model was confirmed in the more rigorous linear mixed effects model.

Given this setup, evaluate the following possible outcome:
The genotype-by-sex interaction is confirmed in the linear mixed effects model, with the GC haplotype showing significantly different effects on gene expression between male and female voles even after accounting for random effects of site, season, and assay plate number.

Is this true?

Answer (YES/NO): YES